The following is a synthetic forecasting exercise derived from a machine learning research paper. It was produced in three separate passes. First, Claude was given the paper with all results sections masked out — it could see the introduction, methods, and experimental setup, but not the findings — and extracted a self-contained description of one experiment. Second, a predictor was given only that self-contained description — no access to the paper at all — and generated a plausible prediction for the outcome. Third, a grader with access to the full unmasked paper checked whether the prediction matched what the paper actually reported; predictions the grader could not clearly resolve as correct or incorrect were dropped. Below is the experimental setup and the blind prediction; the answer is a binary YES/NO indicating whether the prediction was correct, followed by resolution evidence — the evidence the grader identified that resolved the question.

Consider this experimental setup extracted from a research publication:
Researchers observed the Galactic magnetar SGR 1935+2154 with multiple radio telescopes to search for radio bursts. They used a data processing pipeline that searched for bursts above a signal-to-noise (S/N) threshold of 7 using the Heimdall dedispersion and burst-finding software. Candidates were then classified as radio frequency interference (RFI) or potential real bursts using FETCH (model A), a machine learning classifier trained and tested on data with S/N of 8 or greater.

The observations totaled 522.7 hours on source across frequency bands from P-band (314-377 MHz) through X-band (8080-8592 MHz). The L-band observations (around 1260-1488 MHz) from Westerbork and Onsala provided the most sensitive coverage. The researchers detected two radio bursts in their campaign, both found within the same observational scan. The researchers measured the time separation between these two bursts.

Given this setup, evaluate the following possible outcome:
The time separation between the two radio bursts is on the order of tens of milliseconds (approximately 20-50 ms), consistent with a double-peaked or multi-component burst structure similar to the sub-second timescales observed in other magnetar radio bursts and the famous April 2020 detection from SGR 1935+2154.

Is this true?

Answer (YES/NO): NO